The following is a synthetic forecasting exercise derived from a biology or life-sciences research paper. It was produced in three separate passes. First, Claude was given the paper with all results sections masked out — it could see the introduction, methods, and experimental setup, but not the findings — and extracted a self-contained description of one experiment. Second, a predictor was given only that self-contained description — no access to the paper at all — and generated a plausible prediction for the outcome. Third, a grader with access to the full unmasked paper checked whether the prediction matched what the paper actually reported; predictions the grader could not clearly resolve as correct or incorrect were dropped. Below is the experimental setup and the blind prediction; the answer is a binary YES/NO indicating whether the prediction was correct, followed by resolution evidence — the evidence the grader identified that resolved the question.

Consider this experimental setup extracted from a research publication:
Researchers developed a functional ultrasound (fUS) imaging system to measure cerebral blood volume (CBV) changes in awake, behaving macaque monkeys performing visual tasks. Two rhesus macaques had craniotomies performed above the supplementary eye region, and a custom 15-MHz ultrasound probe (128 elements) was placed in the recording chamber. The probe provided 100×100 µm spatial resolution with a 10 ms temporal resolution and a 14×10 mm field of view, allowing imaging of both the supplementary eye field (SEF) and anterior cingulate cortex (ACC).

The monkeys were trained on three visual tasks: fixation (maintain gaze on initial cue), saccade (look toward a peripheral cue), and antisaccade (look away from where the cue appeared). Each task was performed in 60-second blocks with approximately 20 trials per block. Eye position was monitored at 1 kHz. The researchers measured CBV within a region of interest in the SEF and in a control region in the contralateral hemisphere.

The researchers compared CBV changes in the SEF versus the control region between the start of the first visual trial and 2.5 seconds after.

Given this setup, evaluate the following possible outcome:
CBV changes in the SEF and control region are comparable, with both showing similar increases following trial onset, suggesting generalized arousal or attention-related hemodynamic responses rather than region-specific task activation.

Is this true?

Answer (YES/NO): NO